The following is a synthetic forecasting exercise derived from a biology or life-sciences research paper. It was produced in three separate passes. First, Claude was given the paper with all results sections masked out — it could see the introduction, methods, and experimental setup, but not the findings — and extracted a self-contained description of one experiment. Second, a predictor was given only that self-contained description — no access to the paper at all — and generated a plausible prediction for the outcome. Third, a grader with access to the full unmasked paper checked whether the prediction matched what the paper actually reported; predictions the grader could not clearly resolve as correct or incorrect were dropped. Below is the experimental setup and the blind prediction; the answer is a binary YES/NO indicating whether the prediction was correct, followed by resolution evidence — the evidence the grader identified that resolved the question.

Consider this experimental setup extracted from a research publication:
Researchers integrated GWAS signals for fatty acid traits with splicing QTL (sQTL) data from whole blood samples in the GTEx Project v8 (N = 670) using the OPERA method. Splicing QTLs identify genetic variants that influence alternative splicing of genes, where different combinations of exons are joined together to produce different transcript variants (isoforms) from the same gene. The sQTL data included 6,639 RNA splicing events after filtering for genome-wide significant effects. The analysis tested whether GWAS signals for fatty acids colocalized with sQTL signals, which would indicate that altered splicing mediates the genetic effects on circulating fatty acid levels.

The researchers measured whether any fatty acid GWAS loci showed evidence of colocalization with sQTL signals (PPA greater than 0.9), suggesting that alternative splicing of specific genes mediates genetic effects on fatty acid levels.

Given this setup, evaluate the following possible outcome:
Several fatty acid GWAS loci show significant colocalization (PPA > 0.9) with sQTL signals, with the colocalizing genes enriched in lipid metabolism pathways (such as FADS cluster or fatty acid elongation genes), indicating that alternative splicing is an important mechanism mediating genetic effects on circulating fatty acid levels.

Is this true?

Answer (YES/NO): NO